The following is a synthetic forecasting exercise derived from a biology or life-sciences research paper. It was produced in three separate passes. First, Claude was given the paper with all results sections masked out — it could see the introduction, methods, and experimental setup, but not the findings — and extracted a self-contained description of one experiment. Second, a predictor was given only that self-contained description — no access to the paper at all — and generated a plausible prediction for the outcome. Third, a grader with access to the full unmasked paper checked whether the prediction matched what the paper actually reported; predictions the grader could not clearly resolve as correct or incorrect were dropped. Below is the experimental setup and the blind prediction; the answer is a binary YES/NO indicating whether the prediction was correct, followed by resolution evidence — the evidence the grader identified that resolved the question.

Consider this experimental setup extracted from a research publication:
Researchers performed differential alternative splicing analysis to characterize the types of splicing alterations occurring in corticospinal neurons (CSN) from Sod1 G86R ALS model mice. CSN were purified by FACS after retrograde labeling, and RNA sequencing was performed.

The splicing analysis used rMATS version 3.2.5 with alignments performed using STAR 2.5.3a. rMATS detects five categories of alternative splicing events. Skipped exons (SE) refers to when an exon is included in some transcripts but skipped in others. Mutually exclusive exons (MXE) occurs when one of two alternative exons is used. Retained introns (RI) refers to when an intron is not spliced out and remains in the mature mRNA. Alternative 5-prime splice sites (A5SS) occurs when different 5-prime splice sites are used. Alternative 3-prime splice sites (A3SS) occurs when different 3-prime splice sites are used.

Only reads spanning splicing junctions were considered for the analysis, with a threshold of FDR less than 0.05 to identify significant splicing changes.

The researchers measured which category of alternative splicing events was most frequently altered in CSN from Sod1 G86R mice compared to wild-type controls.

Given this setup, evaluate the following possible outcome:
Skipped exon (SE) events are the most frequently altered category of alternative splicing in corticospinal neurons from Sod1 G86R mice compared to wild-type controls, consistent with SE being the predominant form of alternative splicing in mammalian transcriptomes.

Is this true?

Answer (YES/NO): YES